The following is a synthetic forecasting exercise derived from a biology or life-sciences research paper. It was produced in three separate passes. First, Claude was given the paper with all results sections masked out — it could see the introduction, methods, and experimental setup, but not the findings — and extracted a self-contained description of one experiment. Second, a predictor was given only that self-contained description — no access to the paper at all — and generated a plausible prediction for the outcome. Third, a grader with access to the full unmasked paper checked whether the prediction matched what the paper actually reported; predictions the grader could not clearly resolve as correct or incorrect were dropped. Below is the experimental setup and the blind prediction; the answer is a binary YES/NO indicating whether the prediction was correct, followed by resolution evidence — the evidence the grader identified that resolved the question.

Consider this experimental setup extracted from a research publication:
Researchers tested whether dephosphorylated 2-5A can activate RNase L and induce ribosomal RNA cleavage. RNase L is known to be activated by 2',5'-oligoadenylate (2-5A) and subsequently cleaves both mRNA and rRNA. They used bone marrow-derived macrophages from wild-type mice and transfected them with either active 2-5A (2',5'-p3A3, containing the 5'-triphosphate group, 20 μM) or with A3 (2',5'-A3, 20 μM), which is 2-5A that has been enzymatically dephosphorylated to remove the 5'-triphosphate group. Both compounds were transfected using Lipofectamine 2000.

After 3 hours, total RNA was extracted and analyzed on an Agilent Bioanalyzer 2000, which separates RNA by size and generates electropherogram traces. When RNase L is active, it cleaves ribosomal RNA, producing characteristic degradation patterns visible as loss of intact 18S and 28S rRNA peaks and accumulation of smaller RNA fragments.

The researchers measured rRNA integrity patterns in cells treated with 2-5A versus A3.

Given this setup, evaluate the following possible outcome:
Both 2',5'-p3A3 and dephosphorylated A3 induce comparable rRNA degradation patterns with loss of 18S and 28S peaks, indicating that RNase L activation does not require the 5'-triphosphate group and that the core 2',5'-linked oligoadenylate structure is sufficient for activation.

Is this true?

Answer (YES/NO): NO